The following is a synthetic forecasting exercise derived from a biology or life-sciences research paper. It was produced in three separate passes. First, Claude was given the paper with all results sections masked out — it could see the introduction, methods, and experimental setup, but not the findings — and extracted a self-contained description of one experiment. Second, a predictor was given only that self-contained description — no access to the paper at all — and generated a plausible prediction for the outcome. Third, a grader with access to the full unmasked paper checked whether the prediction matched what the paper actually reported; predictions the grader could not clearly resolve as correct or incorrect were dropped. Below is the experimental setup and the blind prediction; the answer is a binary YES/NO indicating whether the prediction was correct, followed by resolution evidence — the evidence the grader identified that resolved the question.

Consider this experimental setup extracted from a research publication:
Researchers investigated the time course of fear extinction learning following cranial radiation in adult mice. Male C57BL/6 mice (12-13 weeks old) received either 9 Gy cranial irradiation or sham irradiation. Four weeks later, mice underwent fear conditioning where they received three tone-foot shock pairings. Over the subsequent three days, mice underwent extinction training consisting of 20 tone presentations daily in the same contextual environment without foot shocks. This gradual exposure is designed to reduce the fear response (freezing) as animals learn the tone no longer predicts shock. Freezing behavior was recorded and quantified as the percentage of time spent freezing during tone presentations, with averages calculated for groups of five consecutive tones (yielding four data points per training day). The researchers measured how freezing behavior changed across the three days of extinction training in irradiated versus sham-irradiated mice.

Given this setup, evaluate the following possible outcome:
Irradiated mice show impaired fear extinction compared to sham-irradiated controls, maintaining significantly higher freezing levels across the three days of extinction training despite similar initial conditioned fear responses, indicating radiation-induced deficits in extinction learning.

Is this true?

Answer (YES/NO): YES